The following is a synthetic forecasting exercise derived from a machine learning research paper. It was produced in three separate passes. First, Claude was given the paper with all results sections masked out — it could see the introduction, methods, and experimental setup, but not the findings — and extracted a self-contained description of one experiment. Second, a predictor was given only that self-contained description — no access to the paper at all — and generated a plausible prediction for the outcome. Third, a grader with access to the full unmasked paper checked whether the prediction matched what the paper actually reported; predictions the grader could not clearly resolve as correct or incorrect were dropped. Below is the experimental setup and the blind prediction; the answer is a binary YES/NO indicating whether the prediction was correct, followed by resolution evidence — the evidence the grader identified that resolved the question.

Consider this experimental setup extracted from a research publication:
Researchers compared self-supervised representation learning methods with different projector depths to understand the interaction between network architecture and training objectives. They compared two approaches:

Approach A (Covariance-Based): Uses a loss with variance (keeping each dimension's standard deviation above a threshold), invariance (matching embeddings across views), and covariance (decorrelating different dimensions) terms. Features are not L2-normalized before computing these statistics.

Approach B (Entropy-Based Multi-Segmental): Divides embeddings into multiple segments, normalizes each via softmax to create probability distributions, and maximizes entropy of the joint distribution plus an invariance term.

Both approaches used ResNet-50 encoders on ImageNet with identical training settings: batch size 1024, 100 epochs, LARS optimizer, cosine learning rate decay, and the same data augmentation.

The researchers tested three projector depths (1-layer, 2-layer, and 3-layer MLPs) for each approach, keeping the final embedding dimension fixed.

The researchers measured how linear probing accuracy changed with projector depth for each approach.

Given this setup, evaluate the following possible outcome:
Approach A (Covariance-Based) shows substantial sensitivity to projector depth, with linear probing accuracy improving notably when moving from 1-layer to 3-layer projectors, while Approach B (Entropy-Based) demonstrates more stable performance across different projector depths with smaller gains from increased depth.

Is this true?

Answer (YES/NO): NO